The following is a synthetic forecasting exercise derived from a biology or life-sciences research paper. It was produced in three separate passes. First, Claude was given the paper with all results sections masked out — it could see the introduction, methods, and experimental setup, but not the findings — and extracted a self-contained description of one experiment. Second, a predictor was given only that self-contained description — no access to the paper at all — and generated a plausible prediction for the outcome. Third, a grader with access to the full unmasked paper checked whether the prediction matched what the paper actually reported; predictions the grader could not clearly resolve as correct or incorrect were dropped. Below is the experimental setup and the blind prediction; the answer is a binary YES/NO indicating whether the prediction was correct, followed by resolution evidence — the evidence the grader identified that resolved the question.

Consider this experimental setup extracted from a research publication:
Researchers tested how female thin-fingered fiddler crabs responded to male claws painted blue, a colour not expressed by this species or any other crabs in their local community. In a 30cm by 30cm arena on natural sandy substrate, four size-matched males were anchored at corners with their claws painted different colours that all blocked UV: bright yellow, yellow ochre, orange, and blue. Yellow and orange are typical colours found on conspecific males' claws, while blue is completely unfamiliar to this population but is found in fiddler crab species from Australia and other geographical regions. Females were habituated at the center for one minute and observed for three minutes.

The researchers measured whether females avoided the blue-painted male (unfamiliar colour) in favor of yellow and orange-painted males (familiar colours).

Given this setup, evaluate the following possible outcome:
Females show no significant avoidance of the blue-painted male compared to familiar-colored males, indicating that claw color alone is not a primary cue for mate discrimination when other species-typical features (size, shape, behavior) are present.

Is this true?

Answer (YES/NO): YES